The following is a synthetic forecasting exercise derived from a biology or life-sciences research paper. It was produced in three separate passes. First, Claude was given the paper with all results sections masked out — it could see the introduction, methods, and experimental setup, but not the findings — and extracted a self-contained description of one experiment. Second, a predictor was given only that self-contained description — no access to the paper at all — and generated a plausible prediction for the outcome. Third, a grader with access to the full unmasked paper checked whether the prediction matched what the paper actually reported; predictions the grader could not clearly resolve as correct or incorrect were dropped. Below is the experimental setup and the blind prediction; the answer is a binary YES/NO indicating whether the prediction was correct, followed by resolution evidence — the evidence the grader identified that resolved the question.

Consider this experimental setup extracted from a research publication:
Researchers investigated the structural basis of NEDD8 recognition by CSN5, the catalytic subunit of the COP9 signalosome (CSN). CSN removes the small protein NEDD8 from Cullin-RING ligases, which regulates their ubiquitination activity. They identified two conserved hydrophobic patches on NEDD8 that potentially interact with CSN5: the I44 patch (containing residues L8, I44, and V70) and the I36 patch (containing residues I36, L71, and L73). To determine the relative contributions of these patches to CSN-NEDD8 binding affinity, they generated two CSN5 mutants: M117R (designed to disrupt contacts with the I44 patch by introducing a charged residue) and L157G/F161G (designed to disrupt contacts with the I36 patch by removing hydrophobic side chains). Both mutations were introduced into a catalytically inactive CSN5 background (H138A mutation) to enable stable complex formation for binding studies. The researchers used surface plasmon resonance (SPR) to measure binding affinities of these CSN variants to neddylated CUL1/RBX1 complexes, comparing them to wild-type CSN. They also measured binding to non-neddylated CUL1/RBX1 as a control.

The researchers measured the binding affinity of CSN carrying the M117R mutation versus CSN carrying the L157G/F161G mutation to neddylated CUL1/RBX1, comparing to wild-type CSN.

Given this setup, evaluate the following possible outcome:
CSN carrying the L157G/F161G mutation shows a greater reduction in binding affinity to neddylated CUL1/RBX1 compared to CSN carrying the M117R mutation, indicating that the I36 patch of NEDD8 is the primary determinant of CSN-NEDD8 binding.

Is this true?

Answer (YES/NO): NO